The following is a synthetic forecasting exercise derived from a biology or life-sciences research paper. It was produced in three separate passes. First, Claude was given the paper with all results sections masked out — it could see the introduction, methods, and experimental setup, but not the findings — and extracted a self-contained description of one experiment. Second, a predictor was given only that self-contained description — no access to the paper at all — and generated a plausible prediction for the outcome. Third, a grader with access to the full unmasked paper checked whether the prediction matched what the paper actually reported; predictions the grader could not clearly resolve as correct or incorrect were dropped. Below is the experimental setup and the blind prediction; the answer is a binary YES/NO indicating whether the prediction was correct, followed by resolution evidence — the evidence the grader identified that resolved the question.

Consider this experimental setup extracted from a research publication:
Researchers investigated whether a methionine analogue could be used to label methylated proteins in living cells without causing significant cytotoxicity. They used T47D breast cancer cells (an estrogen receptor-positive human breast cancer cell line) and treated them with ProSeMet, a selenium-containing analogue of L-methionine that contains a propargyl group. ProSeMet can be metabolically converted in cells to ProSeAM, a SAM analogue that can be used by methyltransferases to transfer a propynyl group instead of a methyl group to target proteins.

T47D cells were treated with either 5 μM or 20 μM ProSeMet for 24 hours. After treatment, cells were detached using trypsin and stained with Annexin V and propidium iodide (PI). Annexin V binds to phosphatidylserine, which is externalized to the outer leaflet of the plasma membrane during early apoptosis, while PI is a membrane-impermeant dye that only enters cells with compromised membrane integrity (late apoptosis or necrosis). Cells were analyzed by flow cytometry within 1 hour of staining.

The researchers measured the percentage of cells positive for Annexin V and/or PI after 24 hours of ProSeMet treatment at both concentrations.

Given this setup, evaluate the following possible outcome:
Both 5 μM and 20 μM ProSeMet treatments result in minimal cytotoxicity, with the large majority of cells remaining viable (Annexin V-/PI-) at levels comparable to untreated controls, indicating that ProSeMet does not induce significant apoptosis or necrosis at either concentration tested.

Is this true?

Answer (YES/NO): YES